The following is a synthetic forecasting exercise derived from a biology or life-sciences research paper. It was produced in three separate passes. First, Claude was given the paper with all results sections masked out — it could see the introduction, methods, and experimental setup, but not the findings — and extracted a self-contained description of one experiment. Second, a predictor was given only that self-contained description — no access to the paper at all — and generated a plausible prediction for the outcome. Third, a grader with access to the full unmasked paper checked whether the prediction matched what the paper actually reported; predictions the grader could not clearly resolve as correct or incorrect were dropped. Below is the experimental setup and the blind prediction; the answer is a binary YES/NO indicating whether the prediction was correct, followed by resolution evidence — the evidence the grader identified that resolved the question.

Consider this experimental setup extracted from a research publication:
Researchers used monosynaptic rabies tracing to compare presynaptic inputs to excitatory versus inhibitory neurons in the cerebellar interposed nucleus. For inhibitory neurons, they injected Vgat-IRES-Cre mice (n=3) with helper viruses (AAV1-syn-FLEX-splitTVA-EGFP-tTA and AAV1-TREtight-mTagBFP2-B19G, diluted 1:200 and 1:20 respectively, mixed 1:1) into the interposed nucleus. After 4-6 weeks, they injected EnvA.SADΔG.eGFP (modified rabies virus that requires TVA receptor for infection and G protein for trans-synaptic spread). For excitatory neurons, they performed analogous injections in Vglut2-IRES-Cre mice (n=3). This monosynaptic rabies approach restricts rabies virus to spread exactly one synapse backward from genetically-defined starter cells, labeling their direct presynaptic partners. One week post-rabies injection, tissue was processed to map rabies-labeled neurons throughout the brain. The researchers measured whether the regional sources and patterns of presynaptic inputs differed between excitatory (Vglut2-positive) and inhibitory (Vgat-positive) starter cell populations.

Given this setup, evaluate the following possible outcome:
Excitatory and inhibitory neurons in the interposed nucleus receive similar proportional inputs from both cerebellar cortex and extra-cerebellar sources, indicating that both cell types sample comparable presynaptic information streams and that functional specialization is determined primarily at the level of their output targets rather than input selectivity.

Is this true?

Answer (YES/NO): YES